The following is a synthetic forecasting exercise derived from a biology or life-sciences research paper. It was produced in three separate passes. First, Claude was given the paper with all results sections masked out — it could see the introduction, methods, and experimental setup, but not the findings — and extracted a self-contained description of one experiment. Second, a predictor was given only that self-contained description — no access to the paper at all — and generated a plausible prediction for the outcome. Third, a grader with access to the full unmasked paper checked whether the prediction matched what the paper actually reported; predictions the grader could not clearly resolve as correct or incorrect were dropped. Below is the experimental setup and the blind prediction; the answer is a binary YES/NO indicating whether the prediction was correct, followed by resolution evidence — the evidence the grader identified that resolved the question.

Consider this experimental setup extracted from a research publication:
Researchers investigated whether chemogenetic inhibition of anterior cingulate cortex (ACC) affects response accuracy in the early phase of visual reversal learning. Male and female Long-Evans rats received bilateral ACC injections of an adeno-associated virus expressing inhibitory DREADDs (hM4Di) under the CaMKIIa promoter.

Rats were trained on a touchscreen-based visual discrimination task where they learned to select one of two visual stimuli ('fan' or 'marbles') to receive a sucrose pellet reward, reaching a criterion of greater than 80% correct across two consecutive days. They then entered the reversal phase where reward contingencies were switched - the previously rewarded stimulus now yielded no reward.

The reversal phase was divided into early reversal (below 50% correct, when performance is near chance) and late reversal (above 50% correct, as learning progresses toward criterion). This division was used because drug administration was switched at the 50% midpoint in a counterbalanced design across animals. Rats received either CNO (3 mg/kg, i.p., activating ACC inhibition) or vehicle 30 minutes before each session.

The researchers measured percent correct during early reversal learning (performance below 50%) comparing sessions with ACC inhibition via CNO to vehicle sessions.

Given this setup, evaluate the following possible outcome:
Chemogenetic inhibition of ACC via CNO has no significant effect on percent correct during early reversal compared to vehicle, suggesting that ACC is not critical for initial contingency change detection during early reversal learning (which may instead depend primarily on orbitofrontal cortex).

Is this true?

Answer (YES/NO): NO